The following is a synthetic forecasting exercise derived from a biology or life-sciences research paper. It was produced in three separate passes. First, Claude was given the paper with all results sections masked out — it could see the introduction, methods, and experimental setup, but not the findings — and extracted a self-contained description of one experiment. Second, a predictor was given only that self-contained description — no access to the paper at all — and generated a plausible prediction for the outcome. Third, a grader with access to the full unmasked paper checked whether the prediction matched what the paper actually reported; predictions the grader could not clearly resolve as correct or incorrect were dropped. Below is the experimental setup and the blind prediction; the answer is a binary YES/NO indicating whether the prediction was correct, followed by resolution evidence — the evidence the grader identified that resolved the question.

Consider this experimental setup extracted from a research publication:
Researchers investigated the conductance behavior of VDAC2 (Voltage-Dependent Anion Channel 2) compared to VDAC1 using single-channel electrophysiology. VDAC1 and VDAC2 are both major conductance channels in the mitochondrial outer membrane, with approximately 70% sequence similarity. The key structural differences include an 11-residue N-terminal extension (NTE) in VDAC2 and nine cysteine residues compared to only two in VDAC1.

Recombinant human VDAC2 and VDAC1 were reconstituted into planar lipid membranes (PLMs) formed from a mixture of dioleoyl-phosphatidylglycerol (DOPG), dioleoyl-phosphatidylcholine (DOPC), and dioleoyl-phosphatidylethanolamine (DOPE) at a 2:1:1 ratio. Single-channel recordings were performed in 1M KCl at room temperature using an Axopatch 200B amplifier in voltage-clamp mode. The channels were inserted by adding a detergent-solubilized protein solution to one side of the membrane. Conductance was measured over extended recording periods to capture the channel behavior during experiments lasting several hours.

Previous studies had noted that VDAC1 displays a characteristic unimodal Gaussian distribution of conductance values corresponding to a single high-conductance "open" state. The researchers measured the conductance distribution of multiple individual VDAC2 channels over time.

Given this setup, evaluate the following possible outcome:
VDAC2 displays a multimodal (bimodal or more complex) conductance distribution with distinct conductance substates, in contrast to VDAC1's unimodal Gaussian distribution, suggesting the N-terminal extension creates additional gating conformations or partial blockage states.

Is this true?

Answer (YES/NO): NO